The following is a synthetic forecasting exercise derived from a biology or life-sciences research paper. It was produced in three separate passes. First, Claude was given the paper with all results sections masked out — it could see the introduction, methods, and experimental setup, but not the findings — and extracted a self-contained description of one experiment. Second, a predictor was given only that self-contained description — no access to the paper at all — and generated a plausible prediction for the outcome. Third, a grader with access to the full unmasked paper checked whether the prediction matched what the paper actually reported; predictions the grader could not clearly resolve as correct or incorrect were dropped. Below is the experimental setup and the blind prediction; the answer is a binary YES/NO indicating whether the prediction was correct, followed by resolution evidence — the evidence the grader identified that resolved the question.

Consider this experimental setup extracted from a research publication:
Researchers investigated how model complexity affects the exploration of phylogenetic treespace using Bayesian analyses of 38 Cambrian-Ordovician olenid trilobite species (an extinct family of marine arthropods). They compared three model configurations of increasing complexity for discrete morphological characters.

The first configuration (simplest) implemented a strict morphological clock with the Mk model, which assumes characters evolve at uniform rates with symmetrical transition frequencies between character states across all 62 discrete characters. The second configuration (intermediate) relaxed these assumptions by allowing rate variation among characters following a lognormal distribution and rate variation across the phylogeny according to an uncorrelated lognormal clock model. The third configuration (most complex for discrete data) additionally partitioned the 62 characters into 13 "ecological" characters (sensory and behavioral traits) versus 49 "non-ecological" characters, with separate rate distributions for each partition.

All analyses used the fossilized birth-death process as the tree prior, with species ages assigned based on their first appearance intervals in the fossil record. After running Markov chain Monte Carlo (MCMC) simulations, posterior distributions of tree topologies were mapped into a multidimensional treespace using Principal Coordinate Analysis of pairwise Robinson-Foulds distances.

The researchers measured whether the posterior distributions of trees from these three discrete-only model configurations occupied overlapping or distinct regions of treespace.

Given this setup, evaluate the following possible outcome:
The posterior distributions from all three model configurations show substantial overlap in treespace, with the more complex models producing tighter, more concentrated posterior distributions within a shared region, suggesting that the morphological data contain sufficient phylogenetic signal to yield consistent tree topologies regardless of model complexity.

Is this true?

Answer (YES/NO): NO